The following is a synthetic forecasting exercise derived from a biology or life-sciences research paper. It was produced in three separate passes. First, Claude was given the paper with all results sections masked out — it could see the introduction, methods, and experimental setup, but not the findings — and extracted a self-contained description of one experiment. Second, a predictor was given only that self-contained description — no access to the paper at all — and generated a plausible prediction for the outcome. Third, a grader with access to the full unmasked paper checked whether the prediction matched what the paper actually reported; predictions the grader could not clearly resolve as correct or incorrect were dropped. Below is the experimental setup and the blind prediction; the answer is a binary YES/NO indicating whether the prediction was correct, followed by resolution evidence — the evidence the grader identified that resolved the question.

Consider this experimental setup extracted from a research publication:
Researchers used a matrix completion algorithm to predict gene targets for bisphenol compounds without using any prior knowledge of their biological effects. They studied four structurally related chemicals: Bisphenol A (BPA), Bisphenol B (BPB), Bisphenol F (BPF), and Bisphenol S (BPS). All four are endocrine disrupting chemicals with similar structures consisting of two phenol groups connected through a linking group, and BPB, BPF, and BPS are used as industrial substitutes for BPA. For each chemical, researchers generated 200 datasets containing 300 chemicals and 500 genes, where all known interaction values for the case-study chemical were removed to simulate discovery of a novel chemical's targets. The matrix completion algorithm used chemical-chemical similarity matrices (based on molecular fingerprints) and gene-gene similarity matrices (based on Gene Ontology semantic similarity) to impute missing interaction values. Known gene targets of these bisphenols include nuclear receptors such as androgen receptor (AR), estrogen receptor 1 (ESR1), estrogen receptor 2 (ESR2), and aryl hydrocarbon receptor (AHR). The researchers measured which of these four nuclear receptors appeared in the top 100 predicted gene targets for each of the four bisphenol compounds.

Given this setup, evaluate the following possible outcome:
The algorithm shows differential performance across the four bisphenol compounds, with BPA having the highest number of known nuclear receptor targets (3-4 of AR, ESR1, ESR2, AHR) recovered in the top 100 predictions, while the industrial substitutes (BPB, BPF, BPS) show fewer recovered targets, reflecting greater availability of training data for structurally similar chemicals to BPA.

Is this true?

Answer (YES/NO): YES